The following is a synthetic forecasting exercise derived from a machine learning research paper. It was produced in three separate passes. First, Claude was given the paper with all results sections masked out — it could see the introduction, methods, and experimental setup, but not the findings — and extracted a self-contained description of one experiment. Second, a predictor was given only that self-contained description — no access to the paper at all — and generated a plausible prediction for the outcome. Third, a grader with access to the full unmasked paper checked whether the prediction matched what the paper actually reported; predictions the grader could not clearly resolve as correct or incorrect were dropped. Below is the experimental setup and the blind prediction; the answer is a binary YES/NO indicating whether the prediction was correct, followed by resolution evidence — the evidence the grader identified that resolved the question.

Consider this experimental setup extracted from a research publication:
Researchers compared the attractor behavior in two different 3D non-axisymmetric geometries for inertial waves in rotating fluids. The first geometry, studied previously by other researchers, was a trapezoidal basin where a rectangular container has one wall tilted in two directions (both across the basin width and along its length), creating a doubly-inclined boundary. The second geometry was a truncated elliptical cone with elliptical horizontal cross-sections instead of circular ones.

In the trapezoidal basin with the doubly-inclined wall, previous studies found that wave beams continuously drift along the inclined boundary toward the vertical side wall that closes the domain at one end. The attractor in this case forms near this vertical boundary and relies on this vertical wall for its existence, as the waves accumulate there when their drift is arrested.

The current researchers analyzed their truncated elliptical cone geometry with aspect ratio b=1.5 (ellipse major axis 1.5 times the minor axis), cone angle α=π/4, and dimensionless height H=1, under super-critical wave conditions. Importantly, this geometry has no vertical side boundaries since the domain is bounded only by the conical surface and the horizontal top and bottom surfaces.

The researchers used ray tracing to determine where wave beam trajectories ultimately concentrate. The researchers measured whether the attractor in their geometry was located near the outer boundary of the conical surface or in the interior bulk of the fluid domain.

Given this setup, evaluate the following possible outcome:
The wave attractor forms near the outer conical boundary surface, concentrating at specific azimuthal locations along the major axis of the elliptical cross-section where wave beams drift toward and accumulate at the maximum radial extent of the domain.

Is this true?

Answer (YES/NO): NO